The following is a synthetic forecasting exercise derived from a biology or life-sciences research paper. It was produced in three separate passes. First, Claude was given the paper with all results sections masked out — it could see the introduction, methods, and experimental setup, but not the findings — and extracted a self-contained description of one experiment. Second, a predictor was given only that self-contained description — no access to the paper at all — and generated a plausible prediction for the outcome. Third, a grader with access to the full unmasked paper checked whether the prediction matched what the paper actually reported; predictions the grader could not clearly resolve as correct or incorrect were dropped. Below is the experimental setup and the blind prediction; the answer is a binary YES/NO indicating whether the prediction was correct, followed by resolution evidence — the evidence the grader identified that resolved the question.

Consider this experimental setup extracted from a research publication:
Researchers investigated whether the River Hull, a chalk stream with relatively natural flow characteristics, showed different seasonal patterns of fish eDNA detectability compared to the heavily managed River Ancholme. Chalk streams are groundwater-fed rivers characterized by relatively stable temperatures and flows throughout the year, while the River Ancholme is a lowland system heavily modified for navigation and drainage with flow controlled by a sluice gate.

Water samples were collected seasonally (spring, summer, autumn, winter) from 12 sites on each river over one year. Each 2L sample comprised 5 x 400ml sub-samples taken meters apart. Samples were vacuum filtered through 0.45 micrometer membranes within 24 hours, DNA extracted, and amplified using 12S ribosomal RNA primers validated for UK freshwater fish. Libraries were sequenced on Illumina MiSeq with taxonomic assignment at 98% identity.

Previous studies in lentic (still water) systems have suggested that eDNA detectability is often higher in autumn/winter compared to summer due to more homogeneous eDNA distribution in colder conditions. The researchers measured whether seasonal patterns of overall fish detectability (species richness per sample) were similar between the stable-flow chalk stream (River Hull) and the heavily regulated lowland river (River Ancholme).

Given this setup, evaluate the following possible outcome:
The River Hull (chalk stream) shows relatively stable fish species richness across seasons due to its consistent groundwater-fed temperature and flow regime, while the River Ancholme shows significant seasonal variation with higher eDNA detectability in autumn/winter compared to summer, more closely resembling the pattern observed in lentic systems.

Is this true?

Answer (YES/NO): YES